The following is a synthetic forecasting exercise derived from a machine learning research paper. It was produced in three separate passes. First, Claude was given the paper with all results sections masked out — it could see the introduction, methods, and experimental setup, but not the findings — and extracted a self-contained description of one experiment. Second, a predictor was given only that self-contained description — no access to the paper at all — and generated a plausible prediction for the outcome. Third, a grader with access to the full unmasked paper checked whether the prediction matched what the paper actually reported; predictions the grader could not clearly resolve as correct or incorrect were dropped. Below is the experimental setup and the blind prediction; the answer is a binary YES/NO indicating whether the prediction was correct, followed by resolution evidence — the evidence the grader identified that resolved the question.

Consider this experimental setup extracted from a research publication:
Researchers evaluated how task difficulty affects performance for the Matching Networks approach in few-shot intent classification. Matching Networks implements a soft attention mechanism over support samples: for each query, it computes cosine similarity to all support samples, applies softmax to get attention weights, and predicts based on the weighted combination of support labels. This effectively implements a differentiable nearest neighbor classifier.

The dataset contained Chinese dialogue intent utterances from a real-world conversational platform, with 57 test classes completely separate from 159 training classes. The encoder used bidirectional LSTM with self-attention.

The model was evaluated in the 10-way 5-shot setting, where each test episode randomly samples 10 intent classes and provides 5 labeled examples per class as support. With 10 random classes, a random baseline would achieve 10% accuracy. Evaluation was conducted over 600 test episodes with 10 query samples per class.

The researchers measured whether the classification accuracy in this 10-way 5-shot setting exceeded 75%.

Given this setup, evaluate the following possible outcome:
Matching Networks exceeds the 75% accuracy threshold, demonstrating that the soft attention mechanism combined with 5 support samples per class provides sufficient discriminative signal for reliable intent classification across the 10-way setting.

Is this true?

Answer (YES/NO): NO